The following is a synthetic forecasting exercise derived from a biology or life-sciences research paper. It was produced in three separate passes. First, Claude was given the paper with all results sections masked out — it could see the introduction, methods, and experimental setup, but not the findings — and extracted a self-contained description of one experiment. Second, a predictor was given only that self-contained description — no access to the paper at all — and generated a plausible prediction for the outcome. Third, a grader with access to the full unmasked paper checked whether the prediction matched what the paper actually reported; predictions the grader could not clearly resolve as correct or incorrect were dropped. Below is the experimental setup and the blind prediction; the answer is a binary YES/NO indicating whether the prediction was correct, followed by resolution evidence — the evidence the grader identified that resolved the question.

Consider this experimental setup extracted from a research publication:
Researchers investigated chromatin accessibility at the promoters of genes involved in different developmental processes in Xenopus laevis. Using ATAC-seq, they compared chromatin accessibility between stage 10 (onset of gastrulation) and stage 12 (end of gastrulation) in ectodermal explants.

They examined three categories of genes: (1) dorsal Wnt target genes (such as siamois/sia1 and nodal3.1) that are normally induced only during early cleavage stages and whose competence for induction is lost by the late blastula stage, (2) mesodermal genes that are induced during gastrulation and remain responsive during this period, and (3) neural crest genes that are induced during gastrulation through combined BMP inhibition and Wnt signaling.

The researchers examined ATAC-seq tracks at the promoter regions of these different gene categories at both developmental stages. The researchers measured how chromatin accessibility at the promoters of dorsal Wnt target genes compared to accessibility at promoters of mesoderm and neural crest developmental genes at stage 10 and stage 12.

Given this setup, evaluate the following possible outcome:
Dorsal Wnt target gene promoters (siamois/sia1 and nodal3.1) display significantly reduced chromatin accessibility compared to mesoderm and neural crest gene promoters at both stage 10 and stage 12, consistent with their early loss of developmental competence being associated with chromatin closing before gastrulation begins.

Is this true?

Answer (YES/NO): YES